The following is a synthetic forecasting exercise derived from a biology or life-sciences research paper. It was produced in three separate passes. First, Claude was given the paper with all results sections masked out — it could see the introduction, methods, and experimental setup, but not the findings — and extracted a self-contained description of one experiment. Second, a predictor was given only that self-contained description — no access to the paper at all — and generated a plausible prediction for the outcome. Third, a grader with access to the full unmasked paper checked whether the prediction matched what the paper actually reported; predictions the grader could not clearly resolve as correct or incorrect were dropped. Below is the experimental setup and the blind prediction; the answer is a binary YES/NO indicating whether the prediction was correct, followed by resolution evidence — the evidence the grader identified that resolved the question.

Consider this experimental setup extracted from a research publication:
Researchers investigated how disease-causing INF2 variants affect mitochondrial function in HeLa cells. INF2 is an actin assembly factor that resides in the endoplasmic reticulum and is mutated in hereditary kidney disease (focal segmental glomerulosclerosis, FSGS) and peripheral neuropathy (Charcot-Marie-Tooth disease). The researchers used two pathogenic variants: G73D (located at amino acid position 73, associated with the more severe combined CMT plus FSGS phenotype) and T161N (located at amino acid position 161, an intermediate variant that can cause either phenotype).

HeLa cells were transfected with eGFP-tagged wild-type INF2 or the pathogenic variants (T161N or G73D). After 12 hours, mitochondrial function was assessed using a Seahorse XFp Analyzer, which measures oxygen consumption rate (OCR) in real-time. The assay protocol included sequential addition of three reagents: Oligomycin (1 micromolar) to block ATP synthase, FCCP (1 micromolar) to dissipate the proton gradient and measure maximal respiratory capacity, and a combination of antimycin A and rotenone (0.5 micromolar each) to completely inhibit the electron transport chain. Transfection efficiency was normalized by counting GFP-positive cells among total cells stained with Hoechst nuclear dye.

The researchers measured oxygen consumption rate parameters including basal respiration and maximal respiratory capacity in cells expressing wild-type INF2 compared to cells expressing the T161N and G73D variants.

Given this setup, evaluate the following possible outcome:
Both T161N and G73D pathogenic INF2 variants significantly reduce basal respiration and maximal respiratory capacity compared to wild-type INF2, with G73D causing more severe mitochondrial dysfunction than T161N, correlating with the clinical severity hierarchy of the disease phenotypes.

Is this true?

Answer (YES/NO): YES